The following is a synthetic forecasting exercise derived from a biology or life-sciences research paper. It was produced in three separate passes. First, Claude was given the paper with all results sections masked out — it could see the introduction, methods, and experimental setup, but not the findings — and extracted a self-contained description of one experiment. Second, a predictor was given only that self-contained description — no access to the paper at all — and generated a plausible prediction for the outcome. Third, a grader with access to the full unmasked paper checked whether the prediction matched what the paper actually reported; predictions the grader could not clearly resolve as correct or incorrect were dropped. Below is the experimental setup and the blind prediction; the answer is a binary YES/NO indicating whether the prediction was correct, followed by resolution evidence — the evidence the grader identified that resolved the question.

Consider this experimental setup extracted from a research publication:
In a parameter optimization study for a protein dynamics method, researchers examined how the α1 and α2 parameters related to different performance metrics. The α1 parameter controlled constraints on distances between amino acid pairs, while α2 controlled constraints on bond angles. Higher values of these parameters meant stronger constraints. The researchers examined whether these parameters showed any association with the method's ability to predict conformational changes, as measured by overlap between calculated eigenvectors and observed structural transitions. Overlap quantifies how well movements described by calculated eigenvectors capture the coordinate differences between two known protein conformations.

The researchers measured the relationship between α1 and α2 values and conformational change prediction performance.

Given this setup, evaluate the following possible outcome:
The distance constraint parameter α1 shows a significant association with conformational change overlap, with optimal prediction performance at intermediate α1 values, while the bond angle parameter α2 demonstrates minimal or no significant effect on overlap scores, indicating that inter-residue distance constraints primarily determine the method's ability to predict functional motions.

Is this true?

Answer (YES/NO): NO